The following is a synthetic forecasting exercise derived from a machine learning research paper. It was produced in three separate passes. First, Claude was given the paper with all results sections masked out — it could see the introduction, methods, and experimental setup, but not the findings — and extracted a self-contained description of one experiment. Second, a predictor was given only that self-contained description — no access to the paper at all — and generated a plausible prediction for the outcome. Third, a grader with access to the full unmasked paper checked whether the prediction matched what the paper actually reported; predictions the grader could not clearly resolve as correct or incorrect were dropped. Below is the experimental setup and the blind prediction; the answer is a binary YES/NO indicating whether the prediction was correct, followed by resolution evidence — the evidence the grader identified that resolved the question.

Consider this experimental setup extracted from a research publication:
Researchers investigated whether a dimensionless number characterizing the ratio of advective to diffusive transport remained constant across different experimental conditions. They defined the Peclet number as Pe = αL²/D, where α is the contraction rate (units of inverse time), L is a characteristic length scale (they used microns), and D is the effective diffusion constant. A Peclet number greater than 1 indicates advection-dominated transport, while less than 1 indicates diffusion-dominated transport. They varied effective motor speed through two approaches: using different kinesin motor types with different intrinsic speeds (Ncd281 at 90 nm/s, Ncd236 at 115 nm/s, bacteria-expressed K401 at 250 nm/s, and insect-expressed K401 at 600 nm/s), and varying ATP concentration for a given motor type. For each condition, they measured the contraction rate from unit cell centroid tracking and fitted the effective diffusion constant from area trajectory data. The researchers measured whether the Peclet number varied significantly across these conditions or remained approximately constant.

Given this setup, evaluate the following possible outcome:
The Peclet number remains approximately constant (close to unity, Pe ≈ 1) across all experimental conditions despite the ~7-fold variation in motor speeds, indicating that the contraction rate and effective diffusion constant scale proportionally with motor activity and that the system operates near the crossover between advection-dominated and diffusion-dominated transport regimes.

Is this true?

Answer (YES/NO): NO